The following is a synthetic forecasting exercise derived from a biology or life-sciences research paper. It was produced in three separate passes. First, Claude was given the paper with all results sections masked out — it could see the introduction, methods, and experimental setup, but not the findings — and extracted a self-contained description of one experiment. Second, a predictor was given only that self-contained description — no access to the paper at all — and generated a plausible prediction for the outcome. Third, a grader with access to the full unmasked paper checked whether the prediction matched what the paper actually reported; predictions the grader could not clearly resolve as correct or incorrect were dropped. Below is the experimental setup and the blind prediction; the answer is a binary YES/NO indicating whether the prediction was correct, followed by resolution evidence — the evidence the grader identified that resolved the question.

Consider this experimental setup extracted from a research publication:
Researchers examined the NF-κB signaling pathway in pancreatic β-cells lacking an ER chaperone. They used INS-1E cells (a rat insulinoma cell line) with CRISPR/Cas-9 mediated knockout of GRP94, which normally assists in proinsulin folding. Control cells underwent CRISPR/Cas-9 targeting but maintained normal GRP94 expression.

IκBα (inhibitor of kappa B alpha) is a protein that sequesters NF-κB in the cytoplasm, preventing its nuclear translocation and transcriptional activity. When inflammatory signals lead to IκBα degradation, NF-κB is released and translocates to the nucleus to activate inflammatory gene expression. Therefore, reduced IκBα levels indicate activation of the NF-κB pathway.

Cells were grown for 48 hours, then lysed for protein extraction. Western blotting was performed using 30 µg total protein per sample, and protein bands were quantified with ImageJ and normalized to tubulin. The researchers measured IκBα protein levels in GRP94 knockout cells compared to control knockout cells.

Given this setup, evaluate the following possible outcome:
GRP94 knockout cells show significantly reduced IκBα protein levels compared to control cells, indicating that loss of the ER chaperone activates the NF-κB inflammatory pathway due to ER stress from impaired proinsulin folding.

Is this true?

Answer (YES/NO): YES